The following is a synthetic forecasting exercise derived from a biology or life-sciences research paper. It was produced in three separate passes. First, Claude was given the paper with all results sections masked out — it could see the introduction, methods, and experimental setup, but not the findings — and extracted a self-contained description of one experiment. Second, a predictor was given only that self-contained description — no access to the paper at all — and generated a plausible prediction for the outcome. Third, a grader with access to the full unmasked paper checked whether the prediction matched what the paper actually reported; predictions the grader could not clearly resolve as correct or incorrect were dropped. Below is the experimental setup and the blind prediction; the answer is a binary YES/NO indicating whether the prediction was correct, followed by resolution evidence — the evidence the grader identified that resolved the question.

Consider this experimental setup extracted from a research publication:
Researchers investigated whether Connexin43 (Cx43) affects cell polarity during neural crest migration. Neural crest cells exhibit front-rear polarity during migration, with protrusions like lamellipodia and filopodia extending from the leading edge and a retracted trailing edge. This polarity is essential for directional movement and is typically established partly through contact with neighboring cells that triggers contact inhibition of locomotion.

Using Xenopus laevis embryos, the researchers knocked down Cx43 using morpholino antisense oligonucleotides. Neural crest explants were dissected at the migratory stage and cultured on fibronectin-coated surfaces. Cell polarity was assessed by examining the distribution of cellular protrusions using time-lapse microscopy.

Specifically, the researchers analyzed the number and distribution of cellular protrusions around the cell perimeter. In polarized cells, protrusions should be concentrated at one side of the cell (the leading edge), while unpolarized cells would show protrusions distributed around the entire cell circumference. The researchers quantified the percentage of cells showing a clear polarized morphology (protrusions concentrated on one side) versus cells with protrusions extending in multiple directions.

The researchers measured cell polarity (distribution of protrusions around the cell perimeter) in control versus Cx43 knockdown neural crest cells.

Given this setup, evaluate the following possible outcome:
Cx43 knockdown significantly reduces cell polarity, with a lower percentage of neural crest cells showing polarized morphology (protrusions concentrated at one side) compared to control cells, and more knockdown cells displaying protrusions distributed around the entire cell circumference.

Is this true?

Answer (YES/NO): YES